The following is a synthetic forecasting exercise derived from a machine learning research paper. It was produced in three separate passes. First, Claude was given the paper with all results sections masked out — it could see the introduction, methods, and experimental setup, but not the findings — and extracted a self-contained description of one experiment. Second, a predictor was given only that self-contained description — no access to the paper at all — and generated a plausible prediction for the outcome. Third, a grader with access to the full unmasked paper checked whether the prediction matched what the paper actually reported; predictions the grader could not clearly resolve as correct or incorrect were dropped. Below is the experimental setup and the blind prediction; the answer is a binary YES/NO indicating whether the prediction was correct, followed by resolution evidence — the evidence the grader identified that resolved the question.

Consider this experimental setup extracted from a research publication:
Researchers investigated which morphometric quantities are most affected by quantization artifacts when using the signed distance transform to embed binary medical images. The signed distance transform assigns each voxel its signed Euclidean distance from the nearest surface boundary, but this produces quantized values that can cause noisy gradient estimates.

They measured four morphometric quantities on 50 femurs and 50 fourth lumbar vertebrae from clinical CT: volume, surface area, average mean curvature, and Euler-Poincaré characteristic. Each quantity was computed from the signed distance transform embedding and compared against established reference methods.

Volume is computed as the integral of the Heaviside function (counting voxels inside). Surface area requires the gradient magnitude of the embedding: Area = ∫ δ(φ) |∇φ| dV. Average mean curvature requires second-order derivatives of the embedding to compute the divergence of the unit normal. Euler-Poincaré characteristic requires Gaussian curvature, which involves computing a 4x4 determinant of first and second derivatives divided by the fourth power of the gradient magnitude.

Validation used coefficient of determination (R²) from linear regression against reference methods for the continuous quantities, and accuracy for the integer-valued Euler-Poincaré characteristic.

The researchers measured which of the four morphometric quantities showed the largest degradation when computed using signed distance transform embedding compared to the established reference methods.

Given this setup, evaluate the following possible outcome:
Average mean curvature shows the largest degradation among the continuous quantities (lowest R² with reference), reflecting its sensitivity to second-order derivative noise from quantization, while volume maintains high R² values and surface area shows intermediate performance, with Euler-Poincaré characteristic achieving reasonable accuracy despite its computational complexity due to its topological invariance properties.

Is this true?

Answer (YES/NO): NO